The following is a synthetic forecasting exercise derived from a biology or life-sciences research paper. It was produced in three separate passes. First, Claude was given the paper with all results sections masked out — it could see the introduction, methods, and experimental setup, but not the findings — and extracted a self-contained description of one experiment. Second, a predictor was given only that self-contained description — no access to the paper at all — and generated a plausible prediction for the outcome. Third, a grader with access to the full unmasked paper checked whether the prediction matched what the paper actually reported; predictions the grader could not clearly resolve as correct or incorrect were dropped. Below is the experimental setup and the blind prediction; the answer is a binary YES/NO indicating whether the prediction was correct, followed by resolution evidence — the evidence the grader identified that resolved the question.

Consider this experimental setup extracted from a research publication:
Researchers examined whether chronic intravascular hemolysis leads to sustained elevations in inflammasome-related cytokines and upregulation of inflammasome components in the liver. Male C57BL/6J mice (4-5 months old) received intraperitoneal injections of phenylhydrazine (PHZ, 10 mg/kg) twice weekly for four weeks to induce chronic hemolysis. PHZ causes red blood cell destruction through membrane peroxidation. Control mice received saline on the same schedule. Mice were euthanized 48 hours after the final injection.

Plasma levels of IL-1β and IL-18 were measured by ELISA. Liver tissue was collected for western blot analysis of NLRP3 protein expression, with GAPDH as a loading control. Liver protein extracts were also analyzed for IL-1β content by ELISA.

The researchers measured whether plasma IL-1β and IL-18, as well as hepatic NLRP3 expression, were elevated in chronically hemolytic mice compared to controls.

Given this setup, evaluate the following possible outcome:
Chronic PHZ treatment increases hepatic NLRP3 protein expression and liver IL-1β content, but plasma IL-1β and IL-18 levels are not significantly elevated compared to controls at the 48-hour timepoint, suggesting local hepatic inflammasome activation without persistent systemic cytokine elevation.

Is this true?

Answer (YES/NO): NO